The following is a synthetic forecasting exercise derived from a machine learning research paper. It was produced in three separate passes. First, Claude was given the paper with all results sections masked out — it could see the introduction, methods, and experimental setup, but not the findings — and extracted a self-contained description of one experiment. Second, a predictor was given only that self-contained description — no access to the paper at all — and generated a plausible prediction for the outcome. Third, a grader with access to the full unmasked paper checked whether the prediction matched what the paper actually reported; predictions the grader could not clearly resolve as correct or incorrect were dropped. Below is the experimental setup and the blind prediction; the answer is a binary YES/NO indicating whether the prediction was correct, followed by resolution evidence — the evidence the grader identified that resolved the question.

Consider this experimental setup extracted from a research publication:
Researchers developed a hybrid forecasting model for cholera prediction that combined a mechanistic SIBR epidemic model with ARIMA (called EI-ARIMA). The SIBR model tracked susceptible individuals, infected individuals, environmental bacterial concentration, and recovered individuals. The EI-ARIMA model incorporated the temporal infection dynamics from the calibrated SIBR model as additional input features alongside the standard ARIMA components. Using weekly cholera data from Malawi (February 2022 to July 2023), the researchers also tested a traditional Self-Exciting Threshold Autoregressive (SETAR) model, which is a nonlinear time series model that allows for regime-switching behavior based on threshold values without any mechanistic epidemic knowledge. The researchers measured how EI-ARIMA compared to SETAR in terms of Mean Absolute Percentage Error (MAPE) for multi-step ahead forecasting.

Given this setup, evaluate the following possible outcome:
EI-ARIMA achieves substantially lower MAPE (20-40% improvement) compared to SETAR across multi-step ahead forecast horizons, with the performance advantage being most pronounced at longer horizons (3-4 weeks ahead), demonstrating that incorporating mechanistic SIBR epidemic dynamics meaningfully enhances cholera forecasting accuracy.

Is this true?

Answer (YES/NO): NO